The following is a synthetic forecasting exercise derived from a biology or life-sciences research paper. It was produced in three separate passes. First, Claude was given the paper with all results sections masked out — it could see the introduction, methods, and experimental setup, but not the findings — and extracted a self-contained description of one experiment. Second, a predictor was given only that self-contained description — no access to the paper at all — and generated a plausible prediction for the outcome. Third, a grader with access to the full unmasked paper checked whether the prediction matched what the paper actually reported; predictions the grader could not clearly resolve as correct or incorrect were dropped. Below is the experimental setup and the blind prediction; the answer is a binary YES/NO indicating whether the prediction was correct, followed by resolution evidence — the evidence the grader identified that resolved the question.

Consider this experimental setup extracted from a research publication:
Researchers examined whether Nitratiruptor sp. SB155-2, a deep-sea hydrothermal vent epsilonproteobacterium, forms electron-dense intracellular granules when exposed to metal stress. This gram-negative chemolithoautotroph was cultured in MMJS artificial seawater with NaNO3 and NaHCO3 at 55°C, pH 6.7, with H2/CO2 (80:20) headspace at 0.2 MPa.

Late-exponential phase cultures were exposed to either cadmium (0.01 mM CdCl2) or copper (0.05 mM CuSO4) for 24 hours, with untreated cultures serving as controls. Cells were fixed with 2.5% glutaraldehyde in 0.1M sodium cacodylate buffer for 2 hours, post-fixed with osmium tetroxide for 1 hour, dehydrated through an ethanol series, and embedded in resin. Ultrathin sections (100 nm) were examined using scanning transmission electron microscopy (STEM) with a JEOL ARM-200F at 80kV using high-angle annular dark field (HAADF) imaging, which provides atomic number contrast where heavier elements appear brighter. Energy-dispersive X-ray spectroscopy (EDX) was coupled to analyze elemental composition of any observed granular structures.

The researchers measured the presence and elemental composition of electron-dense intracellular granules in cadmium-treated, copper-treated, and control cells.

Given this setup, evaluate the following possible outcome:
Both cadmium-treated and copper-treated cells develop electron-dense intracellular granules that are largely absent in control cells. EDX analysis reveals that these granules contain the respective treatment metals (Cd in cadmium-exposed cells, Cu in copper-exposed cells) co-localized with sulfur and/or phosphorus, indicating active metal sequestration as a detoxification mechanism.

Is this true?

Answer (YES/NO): NO